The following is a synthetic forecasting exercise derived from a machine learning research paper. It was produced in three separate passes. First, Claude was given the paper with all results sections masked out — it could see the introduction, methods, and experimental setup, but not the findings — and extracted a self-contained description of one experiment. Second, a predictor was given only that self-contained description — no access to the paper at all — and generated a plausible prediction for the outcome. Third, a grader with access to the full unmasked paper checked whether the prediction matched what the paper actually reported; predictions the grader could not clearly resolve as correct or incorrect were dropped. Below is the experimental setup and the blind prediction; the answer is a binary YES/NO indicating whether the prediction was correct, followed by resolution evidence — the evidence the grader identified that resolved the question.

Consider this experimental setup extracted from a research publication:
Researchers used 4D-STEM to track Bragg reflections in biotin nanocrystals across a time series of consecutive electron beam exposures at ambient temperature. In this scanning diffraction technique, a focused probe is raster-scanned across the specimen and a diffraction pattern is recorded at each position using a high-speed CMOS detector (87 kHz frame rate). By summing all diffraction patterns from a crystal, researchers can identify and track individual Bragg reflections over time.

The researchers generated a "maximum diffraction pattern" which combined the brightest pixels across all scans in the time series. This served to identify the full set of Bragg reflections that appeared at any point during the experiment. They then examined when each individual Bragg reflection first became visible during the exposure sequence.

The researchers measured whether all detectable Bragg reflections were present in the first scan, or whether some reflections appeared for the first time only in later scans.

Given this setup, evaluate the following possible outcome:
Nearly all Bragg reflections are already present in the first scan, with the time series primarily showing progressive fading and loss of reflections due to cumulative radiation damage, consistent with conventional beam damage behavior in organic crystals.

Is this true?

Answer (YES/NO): NO